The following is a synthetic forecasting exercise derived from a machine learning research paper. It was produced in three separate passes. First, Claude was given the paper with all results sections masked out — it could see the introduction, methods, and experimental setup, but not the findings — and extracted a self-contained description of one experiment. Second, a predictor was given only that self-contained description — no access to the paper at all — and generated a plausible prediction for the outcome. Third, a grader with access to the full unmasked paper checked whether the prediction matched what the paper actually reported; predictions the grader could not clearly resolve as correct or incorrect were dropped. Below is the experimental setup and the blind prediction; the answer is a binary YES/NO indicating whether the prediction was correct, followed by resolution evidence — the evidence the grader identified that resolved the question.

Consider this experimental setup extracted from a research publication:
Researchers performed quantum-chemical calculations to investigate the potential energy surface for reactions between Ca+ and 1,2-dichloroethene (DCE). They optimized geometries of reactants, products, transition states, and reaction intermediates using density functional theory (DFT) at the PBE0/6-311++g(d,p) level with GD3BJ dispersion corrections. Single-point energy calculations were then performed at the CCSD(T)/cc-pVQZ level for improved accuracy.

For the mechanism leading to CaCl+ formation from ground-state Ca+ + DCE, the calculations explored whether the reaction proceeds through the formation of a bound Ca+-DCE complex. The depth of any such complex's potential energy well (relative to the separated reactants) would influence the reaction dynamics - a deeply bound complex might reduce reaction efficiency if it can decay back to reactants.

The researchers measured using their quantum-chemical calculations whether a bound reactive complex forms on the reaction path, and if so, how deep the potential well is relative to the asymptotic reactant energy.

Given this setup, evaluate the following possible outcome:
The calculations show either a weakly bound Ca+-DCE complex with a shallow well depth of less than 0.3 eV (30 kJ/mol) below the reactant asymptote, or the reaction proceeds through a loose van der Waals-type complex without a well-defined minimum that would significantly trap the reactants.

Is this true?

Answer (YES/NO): NO